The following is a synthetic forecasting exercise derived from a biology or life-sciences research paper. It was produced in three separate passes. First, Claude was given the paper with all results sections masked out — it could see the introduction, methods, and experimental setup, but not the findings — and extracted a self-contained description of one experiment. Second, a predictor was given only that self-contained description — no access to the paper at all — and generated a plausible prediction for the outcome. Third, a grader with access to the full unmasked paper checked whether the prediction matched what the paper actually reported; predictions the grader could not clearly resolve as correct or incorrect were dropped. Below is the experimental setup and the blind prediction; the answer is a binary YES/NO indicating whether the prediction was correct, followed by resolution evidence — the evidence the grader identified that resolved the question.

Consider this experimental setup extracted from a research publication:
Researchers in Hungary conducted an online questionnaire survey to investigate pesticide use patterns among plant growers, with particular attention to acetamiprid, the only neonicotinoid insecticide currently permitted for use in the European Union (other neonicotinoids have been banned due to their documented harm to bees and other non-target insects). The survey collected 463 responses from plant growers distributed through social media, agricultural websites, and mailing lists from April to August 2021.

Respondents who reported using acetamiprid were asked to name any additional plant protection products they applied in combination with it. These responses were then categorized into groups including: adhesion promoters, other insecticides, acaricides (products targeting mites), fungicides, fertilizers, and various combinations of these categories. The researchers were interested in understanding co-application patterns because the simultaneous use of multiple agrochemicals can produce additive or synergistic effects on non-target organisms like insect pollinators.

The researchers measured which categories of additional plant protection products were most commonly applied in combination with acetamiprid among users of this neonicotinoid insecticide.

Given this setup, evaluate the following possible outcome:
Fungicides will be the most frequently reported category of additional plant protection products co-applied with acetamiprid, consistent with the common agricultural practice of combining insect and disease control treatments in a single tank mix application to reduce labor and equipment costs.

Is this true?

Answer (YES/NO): YES